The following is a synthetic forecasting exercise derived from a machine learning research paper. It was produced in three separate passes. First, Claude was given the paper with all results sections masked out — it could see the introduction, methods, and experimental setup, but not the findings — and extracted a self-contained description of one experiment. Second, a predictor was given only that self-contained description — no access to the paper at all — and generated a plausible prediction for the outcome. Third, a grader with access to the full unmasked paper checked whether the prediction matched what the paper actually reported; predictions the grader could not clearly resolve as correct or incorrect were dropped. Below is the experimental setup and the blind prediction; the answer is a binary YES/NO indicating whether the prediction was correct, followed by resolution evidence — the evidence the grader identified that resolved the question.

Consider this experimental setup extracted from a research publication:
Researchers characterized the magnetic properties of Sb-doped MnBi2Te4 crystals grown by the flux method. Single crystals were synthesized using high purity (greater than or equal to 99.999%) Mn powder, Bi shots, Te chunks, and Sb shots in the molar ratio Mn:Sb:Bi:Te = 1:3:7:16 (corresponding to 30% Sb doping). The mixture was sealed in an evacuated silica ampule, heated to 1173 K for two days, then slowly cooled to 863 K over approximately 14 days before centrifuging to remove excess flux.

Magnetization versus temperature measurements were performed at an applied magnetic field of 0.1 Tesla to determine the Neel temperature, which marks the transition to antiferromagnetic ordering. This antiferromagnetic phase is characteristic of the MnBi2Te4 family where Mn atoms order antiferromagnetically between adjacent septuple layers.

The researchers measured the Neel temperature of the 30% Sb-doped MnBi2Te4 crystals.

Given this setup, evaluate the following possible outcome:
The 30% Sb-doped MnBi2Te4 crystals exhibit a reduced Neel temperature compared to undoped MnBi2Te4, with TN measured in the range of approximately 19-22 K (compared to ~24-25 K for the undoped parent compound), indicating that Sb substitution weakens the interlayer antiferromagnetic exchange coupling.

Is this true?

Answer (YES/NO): NO